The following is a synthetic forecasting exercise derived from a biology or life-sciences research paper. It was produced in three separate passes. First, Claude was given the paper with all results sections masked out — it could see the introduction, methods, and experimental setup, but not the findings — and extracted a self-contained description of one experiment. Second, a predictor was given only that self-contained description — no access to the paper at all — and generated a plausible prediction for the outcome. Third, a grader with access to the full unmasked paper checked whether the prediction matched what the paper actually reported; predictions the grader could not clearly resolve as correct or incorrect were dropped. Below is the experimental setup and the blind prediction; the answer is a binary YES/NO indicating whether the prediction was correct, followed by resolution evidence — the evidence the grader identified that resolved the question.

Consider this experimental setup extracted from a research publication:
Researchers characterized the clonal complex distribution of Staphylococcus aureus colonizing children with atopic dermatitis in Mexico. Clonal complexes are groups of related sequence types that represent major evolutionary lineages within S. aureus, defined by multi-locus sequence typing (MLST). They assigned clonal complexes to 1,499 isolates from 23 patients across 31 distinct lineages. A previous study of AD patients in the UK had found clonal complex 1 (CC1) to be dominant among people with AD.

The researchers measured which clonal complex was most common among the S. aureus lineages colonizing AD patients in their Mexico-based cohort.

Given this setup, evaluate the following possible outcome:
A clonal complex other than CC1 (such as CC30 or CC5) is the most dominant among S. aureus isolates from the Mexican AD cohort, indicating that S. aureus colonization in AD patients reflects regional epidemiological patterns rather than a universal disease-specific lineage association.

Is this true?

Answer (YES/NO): YES